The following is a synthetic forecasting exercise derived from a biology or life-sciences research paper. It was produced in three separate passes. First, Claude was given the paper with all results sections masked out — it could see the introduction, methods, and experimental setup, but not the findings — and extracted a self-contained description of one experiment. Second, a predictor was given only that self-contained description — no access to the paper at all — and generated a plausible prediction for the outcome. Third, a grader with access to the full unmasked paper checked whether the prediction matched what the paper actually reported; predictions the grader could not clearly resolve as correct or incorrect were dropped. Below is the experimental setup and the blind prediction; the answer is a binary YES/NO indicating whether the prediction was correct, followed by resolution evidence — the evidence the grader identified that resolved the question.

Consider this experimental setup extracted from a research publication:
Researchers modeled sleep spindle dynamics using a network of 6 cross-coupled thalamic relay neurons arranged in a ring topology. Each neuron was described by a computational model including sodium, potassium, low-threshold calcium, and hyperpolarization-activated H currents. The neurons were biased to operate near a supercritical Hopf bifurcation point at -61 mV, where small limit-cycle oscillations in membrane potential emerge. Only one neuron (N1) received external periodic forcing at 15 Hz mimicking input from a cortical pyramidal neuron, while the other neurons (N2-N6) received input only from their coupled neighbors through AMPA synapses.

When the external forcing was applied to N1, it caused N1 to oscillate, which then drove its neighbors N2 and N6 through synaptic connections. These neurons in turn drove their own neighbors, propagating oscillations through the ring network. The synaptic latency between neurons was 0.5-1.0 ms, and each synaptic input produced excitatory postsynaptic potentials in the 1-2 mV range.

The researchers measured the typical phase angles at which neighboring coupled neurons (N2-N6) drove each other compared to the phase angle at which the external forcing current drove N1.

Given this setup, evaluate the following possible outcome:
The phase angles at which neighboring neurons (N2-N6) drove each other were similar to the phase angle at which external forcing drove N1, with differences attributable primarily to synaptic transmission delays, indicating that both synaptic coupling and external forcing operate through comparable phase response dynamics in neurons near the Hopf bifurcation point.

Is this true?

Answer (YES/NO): NO